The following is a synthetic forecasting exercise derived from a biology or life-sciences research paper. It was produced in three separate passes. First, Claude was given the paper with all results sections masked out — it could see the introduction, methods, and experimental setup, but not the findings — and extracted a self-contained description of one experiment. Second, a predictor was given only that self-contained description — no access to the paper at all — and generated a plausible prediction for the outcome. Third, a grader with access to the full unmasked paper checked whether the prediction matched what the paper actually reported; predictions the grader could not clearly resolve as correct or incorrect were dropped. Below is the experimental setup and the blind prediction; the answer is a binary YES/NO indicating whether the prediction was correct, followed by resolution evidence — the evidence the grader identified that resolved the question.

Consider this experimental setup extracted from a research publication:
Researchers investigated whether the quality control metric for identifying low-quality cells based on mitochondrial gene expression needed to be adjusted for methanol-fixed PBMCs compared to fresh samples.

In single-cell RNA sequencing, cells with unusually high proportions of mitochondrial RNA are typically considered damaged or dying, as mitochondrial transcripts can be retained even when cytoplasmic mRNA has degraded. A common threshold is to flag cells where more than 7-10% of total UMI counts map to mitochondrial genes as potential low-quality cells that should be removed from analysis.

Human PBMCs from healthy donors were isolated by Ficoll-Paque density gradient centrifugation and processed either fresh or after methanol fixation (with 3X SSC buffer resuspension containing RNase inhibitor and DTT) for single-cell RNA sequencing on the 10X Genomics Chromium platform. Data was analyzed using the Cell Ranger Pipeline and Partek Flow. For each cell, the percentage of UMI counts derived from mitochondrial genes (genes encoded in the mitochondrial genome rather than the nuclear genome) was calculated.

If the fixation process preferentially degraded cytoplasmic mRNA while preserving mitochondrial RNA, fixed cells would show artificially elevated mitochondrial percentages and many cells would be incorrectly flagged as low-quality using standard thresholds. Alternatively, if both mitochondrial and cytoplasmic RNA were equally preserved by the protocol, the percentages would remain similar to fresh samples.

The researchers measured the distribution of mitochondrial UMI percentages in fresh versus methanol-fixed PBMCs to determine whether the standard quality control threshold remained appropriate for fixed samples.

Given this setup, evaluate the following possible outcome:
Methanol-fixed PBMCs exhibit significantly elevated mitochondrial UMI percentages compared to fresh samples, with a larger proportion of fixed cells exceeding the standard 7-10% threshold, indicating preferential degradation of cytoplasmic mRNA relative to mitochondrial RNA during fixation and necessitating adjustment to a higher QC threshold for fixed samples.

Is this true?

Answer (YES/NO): NO